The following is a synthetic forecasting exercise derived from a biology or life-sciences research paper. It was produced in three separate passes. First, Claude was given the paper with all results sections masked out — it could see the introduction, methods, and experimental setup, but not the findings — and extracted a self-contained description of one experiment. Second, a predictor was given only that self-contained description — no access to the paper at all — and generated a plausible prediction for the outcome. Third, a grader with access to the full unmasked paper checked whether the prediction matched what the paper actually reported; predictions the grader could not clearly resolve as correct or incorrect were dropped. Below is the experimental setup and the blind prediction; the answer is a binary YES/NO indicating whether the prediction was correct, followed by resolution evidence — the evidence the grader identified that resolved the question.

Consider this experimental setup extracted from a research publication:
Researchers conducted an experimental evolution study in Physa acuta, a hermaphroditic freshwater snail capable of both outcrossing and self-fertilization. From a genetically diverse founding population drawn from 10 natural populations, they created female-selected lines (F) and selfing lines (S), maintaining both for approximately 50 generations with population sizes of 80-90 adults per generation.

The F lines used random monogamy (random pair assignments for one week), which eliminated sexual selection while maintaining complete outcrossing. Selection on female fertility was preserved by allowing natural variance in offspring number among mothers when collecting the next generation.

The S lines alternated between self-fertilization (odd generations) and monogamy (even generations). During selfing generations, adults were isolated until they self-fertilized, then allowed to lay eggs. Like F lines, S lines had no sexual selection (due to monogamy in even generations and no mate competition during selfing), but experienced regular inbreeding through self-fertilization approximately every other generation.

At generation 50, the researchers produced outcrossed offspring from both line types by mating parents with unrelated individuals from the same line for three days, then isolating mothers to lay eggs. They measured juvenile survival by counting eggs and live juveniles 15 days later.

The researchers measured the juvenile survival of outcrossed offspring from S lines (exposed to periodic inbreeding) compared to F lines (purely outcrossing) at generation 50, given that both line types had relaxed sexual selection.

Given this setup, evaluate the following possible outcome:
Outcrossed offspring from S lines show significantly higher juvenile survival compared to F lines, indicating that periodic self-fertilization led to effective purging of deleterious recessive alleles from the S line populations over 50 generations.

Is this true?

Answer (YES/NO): YES